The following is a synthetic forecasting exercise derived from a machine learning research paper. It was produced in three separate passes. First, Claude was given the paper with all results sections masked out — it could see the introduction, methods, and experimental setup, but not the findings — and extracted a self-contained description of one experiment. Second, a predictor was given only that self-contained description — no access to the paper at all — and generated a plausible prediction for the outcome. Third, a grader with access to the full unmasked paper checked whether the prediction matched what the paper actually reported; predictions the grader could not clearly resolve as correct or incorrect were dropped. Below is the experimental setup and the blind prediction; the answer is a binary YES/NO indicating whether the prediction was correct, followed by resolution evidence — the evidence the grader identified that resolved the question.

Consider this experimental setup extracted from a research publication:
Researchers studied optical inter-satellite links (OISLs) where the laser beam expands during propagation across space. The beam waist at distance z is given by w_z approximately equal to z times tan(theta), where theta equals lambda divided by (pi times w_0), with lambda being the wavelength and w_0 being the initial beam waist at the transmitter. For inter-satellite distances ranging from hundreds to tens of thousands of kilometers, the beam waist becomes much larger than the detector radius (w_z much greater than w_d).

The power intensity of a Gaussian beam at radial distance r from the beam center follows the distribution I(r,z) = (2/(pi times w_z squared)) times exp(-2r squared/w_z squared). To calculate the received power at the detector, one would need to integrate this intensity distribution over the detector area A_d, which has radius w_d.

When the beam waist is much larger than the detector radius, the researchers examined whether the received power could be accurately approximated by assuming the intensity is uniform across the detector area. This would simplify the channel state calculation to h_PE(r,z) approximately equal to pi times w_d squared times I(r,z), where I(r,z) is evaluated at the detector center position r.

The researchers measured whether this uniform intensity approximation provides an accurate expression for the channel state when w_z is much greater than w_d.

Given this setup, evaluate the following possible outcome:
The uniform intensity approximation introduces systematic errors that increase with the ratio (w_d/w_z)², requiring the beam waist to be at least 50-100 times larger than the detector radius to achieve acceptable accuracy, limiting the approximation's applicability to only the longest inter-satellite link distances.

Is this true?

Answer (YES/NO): NO